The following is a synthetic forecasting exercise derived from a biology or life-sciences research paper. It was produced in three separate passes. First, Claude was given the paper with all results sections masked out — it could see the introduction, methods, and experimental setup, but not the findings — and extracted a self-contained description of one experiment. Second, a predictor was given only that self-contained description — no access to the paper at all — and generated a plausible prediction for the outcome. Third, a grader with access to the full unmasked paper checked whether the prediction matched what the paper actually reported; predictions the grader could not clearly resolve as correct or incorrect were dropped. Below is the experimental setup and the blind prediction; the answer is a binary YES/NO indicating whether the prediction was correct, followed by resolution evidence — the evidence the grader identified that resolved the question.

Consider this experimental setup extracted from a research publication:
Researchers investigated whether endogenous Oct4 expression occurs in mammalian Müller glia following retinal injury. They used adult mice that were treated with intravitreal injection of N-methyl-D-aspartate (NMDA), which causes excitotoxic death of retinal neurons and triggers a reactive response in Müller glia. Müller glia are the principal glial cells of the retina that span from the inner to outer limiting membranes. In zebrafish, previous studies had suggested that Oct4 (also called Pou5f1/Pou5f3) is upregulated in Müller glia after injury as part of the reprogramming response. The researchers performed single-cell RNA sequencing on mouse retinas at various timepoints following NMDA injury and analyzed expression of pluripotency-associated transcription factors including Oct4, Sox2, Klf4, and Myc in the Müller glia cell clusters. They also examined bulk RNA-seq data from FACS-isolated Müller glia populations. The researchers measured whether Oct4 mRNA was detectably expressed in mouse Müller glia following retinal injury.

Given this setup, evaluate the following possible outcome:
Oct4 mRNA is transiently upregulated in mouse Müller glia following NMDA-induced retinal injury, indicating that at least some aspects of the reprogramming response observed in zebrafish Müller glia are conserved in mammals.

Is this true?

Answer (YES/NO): NO